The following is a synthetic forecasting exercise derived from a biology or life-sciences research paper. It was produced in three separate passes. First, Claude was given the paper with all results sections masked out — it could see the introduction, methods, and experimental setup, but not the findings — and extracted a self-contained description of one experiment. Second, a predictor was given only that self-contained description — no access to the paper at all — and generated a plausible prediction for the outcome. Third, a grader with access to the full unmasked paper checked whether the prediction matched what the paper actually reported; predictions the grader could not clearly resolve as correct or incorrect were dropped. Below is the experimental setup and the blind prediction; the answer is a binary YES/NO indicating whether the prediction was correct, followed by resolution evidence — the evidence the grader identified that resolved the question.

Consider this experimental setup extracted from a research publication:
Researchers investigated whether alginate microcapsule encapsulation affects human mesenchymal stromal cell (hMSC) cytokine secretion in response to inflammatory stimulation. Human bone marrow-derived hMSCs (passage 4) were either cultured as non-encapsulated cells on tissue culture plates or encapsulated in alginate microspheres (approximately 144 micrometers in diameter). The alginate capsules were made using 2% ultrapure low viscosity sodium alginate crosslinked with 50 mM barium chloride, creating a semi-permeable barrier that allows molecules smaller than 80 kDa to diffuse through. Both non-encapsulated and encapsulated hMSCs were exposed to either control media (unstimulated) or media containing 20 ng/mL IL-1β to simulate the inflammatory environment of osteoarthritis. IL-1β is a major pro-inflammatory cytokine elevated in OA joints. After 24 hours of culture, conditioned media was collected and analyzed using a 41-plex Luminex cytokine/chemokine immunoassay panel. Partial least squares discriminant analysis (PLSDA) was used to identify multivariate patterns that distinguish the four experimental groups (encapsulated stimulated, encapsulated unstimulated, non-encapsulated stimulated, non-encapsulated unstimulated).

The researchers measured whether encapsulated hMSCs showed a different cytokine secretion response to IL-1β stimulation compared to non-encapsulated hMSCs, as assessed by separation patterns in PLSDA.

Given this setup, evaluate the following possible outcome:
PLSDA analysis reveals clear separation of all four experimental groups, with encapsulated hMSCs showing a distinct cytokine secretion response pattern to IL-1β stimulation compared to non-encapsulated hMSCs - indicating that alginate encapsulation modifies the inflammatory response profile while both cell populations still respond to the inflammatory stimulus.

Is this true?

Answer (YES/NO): YES